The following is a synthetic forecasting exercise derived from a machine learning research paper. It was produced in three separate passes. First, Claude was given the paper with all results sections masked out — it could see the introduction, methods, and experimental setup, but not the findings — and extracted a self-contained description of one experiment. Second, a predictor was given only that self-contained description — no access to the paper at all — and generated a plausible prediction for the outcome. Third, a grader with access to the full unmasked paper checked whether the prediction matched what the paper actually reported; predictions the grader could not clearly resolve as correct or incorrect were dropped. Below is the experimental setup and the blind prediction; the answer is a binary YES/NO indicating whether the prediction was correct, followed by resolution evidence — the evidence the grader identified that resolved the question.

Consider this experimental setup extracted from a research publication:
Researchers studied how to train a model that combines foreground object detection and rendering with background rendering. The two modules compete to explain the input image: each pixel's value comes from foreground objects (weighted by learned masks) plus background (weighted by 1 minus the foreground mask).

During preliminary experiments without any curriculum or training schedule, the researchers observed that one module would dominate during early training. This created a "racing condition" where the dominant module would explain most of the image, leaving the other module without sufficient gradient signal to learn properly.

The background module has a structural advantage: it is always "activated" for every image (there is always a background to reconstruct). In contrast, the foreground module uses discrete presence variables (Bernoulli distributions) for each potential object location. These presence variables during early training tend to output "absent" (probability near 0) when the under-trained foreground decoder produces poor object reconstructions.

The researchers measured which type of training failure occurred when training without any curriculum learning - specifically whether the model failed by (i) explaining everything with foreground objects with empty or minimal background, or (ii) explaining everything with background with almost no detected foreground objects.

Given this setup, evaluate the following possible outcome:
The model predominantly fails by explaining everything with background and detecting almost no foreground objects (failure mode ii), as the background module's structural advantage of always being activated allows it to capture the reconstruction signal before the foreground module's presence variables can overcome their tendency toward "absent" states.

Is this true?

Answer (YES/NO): YES